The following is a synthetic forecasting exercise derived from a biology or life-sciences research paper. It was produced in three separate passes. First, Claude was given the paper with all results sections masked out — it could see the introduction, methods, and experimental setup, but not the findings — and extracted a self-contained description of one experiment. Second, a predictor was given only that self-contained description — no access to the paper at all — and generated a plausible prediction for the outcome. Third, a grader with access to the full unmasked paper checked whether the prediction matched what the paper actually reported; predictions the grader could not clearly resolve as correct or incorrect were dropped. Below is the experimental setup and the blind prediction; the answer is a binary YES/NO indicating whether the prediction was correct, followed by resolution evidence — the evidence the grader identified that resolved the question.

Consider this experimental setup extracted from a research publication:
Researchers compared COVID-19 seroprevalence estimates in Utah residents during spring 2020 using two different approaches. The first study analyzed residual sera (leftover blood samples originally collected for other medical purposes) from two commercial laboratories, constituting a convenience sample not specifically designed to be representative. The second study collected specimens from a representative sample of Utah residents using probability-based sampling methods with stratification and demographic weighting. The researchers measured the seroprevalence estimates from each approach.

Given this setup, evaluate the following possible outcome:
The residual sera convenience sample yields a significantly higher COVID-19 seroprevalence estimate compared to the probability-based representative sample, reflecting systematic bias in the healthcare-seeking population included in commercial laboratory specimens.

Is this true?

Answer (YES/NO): YES